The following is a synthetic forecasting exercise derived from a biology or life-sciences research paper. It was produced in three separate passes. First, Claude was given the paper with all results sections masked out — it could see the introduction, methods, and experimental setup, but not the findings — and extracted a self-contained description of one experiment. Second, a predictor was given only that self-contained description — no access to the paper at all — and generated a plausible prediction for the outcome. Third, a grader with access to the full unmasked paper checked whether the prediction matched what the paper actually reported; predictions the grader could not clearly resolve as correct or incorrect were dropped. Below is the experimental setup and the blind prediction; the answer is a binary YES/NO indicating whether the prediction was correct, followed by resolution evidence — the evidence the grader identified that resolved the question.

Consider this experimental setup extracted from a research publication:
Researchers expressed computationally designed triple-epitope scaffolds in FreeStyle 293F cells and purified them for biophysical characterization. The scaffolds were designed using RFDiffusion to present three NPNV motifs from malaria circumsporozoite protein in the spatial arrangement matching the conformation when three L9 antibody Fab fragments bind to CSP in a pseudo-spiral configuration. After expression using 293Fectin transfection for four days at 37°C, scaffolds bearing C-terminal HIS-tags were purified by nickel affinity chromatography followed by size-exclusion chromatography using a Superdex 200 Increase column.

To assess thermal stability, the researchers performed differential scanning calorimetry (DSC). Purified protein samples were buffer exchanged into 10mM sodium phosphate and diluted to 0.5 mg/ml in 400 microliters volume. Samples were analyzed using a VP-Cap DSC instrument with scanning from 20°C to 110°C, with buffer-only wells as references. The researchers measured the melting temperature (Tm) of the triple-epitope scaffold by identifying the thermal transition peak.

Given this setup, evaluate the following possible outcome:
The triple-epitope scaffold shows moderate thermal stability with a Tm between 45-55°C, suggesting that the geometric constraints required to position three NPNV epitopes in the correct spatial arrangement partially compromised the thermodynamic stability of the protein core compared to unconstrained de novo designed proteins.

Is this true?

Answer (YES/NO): NO